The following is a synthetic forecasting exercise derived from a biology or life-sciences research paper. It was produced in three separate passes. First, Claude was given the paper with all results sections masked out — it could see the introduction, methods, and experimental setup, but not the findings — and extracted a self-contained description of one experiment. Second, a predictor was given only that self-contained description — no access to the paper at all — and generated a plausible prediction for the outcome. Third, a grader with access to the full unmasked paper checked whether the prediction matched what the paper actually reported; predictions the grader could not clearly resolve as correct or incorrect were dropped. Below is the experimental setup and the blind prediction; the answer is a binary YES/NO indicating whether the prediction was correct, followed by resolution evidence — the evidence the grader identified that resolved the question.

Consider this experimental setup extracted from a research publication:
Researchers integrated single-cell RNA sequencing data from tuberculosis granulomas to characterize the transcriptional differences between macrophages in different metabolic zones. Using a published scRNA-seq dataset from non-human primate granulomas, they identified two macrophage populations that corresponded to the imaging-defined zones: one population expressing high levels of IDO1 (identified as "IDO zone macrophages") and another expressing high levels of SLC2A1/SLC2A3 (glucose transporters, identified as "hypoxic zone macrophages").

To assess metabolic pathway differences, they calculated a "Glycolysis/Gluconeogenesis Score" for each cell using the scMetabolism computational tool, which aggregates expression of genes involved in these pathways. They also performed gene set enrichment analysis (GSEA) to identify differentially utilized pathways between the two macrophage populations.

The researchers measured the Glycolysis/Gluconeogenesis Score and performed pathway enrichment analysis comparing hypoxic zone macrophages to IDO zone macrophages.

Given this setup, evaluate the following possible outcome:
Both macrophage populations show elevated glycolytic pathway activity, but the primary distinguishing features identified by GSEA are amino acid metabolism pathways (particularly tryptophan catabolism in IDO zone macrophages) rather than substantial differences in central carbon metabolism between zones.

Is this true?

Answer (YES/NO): NO